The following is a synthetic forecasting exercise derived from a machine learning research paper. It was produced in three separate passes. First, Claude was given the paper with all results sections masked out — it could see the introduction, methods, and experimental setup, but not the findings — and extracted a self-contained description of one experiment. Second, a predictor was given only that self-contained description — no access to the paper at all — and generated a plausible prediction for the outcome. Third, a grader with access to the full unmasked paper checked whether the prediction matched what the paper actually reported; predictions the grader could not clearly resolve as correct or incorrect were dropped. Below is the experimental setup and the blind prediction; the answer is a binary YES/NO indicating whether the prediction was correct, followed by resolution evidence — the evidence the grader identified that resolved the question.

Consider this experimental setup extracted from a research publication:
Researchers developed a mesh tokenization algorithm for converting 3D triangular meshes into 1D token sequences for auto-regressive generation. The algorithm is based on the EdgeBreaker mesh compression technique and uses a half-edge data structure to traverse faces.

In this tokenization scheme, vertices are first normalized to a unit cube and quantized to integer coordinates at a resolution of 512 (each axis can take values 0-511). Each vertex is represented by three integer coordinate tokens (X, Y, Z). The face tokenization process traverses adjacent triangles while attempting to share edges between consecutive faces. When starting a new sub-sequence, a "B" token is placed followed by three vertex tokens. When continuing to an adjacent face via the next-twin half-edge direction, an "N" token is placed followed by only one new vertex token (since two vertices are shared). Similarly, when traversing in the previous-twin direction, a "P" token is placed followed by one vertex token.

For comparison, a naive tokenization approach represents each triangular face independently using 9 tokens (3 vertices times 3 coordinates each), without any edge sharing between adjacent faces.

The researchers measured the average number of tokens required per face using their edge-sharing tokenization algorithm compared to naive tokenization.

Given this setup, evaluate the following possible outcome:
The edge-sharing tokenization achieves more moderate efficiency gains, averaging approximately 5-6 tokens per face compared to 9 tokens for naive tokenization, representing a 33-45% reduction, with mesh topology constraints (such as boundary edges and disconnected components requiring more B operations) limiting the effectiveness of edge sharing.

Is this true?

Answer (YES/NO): NO